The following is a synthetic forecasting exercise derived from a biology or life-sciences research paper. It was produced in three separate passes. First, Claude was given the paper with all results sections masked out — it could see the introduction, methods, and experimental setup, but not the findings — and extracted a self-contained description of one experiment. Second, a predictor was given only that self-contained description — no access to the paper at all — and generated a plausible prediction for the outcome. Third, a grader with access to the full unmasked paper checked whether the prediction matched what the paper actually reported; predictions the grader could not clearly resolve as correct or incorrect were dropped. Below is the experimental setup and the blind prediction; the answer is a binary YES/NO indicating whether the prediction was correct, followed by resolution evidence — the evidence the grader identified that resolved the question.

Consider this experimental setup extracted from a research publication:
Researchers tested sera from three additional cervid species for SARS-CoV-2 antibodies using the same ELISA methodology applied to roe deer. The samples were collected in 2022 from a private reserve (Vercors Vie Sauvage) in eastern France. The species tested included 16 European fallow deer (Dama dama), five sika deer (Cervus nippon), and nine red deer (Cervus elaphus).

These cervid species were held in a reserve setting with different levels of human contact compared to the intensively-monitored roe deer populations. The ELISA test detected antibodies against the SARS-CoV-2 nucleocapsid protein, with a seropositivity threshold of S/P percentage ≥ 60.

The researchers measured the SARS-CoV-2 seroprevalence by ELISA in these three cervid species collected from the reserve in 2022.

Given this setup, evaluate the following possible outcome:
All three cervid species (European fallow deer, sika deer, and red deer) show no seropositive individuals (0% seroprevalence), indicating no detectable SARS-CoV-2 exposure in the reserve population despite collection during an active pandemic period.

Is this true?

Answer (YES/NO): NO